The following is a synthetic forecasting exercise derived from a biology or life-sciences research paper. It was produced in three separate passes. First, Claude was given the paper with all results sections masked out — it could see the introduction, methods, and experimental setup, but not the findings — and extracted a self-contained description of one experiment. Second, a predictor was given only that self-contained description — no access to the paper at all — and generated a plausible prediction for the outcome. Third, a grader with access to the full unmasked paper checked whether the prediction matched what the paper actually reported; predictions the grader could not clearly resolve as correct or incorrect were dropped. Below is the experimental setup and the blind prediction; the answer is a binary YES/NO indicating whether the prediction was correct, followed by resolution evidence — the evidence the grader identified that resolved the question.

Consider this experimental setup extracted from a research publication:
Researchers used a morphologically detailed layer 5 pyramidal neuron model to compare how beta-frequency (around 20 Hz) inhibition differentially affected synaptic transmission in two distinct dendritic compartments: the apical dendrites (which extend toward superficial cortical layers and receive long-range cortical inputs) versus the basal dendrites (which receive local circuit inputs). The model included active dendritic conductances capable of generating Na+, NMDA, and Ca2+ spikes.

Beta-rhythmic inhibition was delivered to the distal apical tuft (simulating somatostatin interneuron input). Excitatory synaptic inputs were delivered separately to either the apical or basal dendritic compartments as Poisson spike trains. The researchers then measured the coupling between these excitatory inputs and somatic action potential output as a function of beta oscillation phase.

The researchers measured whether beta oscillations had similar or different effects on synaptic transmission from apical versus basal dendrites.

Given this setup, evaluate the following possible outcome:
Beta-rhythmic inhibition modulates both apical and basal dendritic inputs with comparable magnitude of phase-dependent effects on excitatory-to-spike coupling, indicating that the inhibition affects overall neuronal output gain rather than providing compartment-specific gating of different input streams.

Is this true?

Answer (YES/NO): NO